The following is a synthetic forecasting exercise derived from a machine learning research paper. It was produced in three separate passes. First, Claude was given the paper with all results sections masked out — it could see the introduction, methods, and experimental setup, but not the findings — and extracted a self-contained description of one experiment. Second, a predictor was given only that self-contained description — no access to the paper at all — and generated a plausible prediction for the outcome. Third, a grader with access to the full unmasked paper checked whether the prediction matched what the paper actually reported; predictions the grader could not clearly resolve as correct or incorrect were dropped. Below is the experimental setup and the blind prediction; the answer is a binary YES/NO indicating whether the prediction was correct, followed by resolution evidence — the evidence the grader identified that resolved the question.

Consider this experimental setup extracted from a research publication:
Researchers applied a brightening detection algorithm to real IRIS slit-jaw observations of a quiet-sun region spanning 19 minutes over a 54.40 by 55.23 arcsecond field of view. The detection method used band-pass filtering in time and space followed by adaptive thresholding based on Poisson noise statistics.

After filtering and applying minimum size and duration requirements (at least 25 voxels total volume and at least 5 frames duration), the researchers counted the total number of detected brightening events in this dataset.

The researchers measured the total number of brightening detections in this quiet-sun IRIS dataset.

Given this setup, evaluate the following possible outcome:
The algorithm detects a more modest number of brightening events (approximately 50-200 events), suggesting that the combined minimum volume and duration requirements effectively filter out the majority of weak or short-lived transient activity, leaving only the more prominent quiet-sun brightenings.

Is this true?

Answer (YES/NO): NO